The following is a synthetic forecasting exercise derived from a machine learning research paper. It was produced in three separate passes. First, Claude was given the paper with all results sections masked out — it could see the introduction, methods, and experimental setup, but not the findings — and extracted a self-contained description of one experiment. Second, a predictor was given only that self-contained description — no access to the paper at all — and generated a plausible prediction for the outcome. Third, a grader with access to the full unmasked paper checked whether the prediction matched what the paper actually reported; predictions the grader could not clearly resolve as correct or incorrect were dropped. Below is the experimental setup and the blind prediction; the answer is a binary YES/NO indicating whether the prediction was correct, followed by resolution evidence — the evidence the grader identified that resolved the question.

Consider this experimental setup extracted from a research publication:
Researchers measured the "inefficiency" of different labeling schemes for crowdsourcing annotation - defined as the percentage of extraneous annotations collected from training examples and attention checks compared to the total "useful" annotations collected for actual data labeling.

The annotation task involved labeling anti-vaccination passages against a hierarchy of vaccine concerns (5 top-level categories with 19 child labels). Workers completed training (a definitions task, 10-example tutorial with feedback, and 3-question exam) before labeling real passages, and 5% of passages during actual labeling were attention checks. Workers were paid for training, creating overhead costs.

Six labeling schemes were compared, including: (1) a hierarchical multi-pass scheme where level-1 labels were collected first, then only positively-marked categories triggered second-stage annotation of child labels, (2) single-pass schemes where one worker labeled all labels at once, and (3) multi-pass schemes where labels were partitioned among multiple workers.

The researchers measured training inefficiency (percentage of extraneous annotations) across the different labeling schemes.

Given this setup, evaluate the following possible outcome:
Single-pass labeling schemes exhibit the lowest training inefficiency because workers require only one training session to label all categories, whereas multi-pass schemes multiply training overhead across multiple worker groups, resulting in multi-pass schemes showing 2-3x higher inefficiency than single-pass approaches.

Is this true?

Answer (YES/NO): NO